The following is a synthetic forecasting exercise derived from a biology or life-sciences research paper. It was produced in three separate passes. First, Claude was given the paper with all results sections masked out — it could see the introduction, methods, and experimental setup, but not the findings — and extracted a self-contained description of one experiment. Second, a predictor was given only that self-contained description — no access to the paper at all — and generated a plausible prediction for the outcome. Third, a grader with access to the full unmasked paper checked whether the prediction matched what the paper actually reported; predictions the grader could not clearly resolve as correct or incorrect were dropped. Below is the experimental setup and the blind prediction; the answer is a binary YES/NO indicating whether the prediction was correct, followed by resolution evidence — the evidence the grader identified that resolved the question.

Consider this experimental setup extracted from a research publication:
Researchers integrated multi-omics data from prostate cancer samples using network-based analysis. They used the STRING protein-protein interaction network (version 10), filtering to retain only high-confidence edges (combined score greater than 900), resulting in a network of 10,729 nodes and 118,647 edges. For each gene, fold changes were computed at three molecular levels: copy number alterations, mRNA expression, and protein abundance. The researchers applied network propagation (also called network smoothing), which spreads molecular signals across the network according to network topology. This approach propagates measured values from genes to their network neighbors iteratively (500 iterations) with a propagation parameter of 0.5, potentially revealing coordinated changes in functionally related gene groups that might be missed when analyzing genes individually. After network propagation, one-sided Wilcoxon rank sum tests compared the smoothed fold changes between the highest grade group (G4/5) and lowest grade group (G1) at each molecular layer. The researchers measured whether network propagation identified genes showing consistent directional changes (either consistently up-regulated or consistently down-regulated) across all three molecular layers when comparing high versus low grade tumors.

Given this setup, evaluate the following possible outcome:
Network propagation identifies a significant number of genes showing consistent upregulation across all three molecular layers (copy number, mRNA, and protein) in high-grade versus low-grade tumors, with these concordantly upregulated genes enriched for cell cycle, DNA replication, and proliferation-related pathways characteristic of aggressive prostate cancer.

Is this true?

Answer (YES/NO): NO